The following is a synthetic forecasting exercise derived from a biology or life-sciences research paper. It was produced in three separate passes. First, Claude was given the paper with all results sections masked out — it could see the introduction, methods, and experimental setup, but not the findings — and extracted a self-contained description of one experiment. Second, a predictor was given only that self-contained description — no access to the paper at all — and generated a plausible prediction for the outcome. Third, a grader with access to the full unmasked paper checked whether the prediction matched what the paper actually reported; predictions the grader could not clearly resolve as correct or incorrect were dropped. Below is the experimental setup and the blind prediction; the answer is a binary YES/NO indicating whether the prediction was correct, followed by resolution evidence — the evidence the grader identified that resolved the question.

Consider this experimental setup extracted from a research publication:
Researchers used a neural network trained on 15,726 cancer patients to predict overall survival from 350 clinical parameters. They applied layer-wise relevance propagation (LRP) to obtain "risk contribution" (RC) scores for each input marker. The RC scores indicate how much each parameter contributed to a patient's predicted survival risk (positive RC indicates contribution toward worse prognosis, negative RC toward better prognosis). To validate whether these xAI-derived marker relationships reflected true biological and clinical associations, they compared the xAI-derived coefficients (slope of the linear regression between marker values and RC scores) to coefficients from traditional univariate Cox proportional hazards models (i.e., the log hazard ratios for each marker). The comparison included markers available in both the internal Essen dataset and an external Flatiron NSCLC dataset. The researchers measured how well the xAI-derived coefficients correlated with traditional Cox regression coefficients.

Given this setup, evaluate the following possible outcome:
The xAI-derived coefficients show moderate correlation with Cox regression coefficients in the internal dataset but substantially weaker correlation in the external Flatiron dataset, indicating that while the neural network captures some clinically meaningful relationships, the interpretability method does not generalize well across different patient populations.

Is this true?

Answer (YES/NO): NO